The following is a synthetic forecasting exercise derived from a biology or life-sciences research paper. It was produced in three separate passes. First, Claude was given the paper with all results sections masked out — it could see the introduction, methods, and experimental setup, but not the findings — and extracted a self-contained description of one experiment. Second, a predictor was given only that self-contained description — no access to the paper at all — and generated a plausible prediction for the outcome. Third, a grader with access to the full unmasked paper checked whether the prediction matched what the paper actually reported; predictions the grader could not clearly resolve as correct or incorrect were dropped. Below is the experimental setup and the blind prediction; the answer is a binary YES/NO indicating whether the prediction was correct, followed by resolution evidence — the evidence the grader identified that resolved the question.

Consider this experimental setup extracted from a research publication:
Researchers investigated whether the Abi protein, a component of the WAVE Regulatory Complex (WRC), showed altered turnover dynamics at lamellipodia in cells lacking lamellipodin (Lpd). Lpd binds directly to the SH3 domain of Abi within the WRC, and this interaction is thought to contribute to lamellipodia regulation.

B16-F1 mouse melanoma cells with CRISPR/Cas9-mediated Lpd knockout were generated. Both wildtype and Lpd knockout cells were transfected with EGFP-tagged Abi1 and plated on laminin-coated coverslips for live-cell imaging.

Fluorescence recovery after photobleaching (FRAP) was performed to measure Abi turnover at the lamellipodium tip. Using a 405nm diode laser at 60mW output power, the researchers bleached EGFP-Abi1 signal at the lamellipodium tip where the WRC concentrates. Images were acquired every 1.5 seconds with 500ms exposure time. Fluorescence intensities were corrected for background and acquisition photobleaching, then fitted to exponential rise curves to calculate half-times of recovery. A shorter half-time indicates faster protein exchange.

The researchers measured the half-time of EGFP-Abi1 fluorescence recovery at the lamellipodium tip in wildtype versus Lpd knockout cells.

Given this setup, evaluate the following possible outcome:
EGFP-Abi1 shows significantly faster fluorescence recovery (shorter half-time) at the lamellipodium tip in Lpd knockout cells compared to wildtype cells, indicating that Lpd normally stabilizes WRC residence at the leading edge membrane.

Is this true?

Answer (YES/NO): NO